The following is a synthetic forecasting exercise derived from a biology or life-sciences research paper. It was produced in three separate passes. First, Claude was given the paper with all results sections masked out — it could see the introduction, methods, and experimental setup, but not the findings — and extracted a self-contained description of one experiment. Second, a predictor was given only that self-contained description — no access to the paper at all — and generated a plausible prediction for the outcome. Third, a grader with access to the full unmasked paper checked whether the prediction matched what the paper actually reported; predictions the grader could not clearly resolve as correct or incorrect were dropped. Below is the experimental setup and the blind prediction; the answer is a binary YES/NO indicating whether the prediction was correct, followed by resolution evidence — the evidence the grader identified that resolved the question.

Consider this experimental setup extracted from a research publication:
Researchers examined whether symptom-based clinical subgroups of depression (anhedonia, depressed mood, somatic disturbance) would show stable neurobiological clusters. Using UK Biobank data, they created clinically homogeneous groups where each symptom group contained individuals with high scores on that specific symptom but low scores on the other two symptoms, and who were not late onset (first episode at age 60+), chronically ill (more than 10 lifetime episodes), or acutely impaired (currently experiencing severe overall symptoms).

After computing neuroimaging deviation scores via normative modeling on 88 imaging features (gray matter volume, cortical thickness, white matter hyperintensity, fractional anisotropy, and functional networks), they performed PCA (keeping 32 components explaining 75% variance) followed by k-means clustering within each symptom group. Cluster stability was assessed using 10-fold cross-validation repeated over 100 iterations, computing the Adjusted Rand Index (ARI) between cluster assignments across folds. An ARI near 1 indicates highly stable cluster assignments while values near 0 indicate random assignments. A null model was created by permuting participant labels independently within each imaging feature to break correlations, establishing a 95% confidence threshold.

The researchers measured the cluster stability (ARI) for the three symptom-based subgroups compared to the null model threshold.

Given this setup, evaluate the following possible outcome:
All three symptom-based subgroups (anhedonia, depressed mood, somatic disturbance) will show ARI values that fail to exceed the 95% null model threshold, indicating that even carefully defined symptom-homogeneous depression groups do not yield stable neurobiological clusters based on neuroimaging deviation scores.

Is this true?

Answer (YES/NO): NO